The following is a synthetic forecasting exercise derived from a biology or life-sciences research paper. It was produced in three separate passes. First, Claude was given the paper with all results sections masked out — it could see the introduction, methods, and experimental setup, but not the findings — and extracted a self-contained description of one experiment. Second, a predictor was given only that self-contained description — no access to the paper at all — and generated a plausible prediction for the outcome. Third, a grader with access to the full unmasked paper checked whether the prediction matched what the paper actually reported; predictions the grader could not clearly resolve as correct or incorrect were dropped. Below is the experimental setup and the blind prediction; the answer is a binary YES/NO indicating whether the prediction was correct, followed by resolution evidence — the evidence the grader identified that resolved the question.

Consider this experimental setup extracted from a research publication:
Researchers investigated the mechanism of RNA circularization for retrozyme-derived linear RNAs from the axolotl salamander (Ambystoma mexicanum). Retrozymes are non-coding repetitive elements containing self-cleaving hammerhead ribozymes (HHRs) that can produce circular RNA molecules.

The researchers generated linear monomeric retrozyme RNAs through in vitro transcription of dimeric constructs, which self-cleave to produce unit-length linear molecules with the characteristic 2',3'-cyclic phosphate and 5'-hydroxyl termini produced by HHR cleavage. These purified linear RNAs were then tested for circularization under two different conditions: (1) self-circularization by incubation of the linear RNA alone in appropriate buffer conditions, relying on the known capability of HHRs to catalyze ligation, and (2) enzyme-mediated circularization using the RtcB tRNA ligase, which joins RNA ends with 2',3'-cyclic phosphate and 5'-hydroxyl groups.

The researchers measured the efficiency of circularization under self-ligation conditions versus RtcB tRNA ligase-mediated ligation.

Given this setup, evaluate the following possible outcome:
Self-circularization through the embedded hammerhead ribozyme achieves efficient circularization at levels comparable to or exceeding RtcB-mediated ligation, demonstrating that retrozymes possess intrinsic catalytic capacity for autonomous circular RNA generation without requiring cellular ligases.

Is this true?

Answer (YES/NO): NO